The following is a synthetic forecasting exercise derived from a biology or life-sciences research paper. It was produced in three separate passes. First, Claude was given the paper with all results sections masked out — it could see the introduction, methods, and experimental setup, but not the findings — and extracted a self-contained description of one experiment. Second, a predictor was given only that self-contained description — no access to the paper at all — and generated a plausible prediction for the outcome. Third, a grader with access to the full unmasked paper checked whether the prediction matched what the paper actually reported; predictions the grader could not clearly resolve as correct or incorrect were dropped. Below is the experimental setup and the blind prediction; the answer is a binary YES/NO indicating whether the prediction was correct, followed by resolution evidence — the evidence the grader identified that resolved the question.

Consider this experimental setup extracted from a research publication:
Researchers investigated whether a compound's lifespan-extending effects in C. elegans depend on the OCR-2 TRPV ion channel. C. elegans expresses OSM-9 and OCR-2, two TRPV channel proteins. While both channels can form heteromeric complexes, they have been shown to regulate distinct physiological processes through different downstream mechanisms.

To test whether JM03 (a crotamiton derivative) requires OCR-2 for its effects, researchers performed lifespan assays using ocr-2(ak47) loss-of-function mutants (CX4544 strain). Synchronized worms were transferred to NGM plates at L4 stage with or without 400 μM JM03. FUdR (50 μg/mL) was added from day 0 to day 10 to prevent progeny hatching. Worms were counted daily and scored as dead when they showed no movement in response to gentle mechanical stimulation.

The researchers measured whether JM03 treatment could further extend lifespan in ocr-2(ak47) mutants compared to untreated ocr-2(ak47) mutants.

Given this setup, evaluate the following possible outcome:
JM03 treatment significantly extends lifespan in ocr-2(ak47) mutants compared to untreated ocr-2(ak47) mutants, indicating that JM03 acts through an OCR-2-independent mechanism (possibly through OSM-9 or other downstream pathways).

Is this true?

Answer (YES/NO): YES